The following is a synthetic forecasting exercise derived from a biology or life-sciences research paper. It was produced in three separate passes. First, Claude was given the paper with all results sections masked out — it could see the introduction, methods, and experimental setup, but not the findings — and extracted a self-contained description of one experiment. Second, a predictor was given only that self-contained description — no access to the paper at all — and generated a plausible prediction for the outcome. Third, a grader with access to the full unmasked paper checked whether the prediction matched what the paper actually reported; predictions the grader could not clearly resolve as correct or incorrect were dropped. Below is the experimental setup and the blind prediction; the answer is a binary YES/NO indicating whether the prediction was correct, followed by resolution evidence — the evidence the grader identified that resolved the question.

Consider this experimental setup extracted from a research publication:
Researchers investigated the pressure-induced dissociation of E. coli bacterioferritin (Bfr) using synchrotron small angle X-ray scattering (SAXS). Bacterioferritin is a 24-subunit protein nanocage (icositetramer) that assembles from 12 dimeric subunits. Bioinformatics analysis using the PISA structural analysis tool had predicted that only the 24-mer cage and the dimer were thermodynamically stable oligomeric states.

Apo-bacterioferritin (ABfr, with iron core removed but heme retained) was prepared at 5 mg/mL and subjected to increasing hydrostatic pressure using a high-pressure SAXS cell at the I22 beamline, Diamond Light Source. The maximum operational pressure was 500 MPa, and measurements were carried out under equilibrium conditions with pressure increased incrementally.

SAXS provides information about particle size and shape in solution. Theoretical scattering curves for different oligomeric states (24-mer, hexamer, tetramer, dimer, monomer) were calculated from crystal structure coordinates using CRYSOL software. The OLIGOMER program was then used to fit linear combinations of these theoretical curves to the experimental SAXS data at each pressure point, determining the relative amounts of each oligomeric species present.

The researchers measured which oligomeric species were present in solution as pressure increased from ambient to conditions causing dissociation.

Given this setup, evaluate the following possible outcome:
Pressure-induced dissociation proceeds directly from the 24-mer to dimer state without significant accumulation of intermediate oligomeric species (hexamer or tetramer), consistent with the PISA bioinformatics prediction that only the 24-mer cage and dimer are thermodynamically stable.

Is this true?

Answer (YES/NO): NO